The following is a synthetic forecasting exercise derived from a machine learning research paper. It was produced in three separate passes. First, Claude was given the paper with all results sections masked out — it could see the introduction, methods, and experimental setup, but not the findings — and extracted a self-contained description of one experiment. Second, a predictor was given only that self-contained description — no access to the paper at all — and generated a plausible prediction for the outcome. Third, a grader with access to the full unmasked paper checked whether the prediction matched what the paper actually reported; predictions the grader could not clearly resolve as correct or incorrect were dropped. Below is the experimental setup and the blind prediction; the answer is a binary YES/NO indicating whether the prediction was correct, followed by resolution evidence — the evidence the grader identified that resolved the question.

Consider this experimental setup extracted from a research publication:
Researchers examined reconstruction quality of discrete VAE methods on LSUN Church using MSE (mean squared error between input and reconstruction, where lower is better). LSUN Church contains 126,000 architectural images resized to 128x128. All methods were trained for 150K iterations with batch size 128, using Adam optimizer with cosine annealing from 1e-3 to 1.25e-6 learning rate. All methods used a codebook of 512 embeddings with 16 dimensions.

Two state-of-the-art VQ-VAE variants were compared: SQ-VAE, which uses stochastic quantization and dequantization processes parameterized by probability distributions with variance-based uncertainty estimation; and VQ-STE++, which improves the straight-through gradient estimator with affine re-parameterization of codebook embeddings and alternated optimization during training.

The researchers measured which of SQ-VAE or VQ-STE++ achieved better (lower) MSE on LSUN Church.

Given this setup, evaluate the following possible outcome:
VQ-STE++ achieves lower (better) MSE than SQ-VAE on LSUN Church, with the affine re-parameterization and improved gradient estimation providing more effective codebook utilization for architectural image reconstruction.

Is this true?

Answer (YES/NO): NO